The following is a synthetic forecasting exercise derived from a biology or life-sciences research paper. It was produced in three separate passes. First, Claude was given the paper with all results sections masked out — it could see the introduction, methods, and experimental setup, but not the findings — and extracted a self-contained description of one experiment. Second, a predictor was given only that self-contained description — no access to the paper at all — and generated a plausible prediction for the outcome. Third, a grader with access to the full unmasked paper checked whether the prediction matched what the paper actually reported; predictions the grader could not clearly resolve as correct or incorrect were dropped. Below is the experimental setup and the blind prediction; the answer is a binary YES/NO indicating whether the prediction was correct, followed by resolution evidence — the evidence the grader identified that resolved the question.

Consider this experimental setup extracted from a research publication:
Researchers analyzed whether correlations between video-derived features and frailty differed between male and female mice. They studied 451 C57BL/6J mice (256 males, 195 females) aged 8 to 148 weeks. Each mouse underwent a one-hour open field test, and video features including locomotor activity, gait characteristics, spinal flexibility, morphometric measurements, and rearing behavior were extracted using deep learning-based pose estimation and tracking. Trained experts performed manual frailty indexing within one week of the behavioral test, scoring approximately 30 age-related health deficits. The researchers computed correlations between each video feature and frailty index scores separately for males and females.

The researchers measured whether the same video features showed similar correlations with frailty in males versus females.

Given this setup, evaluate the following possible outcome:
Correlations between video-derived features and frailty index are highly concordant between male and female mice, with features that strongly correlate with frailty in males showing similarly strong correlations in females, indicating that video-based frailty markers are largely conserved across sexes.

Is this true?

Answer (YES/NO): YES